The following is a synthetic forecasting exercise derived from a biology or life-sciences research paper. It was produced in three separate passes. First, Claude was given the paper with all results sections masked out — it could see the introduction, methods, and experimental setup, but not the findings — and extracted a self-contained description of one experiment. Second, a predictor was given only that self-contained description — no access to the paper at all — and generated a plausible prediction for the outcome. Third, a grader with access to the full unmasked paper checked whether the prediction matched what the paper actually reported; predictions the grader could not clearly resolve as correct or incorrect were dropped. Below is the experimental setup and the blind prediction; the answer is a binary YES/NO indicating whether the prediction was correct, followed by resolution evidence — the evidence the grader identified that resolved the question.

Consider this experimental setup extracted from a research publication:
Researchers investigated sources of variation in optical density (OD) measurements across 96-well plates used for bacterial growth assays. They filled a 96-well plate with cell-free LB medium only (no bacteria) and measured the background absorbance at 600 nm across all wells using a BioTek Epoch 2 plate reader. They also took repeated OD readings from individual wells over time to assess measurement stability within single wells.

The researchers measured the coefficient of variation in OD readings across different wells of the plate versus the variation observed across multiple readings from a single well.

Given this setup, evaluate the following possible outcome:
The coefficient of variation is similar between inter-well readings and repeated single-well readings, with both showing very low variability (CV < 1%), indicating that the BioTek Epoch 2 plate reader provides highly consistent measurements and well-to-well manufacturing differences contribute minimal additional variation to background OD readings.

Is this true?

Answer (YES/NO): NO